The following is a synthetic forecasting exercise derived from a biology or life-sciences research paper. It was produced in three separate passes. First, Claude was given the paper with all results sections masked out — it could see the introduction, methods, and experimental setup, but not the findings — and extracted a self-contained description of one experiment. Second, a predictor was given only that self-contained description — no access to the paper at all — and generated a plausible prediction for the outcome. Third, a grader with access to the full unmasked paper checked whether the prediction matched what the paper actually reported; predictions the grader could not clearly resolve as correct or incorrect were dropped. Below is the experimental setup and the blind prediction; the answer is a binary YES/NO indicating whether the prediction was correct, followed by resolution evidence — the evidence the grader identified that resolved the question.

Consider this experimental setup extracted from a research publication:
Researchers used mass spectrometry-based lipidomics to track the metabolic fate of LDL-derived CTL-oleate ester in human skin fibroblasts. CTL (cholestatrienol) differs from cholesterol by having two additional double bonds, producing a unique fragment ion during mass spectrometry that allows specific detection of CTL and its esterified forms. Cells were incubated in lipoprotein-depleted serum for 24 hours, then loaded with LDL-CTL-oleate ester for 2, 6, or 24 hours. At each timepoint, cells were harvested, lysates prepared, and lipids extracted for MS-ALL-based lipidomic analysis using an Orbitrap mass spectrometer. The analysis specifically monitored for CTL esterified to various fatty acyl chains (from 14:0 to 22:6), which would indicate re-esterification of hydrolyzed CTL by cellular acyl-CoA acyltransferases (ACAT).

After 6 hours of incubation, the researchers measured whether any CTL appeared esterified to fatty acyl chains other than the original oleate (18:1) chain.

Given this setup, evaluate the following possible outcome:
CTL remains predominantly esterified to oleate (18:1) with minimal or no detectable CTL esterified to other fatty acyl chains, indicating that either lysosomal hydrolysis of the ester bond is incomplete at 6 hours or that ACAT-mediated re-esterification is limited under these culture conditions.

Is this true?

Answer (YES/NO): NO